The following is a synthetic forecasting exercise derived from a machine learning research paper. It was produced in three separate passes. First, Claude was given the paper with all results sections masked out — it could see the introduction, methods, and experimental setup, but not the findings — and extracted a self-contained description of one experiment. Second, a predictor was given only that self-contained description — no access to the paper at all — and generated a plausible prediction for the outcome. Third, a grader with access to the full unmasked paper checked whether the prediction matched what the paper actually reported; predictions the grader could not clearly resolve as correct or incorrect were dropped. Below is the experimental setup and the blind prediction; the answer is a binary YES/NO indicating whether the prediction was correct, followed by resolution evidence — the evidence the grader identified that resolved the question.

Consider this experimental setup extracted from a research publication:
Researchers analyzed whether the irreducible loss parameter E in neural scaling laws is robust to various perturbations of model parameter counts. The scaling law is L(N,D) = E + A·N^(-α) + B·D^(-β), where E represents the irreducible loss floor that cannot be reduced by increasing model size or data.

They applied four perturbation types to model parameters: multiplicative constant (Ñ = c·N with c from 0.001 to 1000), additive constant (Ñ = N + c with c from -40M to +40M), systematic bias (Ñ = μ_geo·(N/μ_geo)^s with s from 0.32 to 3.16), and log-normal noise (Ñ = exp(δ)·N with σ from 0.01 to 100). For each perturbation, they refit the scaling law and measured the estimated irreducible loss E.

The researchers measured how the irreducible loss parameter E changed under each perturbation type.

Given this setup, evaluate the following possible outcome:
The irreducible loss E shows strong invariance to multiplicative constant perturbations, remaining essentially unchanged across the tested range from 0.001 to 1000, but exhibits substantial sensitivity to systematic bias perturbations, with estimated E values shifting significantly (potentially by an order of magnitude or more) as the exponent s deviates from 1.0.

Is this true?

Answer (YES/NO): NO